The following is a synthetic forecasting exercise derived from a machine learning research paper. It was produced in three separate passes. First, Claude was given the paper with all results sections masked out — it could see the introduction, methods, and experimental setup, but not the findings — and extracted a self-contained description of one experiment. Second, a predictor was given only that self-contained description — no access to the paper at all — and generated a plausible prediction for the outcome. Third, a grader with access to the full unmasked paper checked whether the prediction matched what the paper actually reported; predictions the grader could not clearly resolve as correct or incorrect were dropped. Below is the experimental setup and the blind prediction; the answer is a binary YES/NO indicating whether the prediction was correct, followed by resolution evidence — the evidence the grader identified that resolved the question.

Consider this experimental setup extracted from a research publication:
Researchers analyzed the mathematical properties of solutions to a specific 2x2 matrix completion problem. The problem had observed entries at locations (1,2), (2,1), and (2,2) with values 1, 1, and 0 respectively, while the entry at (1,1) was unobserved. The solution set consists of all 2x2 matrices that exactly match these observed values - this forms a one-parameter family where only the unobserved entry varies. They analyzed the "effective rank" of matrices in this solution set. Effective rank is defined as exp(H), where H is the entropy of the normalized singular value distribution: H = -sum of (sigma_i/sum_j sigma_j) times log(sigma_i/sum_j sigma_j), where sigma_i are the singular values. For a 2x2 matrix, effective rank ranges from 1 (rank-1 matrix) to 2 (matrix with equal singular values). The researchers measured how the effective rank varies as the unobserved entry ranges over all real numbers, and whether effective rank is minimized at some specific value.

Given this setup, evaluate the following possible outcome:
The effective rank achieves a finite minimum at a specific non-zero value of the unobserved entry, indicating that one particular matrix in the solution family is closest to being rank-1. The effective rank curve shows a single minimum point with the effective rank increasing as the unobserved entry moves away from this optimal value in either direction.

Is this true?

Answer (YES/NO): NO